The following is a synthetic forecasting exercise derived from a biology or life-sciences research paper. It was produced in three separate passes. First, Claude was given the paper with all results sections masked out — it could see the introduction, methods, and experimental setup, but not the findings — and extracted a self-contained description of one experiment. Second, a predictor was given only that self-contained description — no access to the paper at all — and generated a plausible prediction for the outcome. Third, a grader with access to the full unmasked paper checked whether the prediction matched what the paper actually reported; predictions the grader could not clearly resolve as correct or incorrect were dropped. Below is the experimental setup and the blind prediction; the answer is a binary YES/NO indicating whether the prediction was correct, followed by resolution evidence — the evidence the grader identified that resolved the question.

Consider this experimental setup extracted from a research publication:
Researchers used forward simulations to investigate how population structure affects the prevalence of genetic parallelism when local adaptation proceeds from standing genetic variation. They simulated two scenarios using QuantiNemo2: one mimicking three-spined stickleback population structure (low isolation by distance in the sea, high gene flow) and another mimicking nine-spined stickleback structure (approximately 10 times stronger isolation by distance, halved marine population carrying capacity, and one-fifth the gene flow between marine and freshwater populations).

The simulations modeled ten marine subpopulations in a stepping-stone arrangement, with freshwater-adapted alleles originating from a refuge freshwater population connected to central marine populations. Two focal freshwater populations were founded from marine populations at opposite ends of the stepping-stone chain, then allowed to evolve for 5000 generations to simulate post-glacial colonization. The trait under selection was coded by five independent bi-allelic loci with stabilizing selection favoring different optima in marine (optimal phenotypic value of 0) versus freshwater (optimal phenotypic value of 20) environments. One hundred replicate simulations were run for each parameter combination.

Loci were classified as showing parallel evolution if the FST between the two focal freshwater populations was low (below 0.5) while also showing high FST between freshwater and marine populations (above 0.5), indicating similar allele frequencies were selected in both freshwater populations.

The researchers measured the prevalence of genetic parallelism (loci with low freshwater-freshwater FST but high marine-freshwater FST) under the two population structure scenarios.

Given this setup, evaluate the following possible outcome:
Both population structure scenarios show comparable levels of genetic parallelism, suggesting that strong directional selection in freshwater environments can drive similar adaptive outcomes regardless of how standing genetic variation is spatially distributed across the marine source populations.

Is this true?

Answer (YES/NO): NO